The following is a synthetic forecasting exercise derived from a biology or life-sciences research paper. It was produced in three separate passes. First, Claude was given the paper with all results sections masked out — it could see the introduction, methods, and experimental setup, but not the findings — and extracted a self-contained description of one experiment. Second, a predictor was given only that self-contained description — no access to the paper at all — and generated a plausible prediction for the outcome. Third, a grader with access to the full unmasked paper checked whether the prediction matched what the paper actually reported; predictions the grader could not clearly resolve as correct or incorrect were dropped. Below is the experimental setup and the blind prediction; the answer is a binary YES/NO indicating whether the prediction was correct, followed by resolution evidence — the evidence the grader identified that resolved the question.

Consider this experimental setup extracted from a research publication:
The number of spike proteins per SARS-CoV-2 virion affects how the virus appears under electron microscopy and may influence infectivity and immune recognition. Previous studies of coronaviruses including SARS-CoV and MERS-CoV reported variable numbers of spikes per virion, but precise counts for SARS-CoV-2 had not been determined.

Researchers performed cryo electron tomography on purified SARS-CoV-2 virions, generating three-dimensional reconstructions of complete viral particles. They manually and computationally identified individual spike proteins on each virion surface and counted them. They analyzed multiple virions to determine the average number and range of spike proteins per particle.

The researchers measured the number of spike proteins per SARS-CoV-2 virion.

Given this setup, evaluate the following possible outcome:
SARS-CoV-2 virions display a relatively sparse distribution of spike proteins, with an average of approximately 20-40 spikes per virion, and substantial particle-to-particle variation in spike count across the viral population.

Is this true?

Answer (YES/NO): YES